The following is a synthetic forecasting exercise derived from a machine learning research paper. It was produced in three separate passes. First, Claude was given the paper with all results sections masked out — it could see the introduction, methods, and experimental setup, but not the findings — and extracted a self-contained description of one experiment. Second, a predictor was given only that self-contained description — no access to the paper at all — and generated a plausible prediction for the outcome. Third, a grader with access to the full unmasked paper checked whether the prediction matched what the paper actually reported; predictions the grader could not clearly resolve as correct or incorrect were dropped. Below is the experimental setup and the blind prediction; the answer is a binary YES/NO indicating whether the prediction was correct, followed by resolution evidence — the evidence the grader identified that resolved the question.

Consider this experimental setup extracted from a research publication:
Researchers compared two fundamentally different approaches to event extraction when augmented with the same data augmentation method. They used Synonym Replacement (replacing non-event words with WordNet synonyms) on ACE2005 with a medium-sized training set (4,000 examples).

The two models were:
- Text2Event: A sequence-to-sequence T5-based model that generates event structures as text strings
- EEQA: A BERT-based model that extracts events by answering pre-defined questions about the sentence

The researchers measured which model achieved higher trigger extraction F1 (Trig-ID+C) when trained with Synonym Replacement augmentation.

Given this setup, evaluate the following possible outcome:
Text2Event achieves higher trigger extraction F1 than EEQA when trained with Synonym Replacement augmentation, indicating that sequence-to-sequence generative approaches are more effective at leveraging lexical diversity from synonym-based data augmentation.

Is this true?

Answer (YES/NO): NO